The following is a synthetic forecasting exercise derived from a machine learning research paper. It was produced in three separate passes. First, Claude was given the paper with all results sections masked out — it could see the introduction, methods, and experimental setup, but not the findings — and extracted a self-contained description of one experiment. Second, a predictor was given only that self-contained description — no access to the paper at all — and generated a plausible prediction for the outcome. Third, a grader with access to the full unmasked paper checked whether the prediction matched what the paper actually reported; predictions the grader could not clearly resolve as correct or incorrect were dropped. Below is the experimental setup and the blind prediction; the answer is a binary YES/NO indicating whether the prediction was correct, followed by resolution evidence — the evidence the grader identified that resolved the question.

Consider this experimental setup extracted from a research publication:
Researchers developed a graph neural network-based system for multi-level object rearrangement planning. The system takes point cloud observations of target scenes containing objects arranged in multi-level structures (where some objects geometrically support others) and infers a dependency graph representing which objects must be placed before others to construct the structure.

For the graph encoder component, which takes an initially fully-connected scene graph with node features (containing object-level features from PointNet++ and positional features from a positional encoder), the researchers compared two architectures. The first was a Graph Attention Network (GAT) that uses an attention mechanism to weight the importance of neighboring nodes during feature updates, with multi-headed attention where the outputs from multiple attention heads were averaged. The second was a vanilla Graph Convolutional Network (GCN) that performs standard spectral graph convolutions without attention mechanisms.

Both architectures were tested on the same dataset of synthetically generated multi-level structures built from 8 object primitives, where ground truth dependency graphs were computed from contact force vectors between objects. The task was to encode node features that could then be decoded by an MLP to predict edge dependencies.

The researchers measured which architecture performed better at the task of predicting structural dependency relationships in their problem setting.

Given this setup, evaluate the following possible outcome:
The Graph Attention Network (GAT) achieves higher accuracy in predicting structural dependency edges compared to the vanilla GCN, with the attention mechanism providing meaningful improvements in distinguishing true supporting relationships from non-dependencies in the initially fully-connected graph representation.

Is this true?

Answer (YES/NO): YES